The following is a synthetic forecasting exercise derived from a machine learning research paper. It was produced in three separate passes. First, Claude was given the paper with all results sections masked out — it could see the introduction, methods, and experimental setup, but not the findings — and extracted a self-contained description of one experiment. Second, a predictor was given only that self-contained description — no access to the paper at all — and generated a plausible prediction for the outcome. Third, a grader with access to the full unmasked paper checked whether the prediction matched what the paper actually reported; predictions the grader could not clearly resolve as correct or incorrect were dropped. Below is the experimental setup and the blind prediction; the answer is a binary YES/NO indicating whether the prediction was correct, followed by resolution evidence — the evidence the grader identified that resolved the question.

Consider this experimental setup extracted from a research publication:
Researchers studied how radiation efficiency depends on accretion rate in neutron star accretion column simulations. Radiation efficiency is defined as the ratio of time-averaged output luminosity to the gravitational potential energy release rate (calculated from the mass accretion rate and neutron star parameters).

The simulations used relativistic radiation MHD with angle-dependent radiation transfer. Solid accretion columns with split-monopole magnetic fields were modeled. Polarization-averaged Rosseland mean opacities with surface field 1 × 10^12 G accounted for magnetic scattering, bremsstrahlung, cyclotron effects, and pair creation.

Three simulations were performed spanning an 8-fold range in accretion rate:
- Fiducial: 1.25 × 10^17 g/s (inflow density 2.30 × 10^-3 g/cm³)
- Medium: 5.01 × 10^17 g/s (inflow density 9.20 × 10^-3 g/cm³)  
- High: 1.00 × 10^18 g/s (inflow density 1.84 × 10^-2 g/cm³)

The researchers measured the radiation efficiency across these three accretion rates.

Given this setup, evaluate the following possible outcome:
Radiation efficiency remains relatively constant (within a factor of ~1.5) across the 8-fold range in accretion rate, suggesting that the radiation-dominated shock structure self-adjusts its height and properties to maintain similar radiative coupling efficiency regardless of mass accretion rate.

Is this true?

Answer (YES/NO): YES